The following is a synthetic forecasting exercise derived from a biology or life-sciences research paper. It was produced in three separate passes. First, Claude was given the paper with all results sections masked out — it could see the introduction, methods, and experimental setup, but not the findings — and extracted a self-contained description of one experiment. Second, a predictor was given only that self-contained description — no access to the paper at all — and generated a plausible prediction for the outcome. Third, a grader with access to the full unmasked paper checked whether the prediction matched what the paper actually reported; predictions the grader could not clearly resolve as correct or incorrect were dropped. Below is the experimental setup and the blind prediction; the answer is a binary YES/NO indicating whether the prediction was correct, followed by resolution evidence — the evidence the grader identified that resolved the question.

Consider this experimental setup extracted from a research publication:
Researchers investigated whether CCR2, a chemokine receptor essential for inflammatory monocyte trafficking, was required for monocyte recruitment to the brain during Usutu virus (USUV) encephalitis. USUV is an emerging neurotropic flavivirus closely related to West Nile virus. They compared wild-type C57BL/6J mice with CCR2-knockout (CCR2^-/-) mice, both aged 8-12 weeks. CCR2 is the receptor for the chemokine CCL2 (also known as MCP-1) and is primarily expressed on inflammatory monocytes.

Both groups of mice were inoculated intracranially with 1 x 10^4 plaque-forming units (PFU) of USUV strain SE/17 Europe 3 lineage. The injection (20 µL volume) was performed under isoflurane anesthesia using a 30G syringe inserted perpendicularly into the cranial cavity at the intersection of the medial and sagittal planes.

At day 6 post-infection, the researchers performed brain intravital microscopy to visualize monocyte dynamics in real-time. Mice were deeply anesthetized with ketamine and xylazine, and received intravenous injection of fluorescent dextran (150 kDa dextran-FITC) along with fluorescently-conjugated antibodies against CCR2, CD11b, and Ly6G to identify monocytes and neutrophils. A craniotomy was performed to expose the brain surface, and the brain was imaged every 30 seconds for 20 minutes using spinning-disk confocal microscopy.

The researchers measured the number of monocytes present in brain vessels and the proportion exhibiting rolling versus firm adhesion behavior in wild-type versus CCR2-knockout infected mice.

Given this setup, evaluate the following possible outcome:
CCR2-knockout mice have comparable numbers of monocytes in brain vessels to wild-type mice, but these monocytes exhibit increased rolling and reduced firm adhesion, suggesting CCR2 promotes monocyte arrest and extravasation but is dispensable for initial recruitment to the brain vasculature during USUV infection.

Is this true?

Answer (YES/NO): NO